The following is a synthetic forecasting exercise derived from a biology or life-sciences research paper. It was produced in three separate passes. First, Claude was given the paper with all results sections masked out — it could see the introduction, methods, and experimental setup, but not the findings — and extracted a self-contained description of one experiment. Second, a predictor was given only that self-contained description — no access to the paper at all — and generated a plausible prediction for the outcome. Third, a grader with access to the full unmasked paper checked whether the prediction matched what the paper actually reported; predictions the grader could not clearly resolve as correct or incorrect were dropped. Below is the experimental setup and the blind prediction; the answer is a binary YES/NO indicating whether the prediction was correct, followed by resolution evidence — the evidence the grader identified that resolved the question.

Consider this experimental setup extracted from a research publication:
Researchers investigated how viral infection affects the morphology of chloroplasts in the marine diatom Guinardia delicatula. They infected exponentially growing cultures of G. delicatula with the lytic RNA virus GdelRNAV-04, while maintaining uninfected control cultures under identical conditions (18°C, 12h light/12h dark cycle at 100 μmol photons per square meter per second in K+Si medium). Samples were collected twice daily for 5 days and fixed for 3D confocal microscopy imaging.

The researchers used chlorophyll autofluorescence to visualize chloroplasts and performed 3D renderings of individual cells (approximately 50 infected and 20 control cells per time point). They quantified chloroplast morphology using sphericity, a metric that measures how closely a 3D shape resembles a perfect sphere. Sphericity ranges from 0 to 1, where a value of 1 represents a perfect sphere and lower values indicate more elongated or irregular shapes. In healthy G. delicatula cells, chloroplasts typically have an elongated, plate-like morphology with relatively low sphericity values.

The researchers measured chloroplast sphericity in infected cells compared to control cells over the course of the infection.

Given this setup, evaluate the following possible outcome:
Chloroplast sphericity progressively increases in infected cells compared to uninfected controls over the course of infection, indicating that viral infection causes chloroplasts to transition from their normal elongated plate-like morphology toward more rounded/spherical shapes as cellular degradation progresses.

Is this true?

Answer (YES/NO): YES